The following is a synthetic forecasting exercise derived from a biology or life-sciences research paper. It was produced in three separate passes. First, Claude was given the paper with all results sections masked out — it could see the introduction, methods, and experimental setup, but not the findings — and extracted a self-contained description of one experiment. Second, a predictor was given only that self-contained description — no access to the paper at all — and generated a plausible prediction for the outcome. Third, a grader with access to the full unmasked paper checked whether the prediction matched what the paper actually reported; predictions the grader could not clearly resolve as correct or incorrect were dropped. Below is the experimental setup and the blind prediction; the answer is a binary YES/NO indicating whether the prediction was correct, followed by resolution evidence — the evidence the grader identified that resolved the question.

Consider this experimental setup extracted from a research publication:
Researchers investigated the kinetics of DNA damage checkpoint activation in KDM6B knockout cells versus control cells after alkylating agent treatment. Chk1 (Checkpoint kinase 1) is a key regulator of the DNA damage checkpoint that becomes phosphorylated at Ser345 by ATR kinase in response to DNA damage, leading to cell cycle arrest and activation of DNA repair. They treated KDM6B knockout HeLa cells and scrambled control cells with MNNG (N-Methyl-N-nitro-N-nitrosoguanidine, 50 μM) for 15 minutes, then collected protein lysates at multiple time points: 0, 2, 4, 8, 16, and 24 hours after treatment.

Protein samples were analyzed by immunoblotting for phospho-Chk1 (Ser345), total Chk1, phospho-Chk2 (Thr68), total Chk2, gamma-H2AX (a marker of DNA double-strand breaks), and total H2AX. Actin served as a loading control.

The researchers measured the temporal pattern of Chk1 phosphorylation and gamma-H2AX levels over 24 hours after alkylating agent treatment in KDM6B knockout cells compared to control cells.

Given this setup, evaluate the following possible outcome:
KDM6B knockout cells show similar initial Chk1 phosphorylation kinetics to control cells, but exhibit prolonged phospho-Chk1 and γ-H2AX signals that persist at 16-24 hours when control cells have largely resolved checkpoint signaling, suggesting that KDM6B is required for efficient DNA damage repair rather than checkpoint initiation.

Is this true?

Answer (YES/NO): NO